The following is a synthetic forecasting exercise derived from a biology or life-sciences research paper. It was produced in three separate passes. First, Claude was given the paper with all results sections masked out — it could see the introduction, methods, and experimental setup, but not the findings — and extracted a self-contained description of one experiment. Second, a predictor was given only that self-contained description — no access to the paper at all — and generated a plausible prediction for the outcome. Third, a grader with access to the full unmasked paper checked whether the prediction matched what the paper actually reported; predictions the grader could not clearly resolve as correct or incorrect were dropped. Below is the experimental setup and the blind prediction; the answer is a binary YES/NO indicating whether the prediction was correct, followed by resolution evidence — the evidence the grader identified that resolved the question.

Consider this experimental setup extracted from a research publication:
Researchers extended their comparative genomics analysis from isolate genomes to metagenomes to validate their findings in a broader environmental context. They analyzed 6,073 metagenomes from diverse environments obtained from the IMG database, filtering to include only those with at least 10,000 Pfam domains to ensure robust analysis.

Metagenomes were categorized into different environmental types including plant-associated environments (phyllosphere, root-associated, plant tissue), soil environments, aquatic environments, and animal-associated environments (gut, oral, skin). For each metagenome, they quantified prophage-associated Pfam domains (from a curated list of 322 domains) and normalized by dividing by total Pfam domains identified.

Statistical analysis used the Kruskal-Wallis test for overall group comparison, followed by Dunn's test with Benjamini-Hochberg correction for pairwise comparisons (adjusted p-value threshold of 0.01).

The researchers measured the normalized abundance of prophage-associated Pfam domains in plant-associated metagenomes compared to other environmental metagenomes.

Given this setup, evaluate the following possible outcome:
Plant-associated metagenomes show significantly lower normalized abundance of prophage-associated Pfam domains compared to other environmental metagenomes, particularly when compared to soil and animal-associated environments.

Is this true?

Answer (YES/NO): NO